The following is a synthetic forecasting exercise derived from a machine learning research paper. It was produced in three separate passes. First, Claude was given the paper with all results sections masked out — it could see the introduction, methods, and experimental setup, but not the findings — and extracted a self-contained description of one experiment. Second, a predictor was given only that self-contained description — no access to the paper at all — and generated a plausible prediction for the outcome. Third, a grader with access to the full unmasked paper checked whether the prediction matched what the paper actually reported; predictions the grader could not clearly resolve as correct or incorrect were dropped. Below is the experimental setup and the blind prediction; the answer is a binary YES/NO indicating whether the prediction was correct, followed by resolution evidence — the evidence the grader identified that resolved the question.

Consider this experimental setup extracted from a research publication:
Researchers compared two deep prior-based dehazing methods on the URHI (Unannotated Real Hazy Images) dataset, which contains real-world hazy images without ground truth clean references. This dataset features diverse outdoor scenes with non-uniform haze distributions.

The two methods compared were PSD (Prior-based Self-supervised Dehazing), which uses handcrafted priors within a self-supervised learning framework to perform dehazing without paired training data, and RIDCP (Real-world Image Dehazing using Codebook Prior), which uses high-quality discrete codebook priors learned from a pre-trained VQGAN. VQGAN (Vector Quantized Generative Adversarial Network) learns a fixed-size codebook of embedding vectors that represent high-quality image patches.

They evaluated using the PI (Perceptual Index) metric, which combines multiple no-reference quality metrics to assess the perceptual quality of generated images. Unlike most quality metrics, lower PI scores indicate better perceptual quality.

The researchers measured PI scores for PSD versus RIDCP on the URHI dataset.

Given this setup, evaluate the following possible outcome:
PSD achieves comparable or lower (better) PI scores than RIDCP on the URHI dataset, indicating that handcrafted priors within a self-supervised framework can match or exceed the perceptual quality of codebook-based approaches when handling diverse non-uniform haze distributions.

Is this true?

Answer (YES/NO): NO